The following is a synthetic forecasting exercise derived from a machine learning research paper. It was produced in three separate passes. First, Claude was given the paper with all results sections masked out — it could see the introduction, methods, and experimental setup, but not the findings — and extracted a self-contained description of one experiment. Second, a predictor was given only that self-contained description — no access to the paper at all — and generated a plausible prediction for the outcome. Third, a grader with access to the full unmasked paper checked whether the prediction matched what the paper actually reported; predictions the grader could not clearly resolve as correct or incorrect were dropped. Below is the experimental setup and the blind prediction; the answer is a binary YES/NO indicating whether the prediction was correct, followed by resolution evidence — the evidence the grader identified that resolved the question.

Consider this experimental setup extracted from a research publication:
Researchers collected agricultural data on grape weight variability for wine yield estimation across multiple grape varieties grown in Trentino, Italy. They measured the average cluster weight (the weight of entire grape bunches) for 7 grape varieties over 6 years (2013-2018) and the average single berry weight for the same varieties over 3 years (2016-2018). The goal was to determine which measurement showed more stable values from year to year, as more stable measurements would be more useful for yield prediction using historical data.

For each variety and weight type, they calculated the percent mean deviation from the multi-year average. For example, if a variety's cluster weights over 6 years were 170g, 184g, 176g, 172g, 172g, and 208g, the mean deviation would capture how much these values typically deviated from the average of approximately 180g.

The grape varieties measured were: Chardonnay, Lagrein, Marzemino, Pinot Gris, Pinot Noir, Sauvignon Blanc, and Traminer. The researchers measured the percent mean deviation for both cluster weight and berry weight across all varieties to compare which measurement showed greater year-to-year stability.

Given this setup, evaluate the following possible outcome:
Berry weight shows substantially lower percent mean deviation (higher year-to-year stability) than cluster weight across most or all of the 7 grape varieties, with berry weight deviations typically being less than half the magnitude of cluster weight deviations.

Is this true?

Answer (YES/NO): NO